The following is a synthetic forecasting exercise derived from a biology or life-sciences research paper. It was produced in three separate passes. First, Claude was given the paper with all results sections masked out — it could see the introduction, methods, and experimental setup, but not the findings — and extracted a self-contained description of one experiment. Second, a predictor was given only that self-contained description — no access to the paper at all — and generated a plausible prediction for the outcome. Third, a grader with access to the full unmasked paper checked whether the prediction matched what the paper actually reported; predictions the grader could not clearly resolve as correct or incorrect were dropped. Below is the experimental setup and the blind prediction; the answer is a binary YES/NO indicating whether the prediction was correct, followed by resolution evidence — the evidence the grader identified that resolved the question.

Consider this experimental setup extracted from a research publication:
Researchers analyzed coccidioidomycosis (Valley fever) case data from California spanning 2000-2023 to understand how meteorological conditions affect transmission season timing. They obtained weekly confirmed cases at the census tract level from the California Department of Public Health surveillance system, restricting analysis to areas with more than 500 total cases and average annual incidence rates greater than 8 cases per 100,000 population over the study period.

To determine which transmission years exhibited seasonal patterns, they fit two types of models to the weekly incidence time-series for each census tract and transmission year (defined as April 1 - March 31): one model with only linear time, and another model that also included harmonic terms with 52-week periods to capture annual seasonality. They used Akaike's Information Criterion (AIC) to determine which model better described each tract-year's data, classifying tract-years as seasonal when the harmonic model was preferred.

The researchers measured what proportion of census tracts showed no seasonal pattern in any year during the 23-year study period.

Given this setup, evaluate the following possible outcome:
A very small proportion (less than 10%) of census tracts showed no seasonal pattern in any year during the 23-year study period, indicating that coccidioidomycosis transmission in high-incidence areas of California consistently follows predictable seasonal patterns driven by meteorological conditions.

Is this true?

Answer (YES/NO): NO